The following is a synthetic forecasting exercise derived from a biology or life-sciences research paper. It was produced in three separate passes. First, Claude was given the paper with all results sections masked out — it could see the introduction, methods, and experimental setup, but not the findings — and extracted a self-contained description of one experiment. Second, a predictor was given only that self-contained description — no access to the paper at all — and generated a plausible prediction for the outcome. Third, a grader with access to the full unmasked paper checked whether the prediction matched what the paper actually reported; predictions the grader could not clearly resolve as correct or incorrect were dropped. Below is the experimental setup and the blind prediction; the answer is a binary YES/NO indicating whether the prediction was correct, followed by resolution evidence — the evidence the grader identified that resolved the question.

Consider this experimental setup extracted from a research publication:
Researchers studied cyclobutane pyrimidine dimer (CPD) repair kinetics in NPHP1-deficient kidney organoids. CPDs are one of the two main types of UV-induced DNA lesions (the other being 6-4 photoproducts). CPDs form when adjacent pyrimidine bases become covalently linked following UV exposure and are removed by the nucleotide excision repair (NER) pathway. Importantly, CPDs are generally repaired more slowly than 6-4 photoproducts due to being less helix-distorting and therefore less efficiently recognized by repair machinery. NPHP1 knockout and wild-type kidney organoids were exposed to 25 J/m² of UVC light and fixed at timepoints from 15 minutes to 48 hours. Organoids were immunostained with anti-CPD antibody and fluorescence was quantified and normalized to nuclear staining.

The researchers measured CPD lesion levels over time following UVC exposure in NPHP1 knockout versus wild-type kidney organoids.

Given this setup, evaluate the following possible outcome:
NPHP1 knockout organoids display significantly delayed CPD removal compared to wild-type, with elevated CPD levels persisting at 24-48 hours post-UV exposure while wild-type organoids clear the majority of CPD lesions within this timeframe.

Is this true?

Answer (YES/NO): YES